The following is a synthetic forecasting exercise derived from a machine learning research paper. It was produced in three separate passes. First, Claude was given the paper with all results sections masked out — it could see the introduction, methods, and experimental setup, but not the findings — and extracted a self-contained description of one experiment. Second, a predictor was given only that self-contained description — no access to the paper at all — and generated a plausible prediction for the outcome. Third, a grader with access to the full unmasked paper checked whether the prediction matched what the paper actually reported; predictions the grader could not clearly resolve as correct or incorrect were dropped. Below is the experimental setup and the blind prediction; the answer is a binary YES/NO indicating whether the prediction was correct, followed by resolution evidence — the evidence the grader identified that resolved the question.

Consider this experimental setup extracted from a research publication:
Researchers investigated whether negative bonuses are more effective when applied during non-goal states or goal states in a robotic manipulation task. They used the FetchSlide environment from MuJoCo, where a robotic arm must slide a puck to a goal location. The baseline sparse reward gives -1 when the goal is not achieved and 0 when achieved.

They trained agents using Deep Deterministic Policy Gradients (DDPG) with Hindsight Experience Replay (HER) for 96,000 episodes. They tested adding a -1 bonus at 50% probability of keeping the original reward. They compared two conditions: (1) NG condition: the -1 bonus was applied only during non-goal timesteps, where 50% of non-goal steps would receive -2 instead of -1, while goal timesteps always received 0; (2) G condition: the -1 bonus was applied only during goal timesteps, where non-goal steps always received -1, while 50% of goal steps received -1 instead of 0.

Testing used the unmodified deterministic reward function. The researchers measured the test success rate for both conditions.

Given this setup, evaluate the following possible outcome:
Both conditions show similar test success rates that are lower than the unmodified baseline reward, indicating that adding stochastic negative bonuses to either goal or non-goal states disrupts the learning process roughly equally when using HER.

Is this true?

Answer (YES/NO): NO